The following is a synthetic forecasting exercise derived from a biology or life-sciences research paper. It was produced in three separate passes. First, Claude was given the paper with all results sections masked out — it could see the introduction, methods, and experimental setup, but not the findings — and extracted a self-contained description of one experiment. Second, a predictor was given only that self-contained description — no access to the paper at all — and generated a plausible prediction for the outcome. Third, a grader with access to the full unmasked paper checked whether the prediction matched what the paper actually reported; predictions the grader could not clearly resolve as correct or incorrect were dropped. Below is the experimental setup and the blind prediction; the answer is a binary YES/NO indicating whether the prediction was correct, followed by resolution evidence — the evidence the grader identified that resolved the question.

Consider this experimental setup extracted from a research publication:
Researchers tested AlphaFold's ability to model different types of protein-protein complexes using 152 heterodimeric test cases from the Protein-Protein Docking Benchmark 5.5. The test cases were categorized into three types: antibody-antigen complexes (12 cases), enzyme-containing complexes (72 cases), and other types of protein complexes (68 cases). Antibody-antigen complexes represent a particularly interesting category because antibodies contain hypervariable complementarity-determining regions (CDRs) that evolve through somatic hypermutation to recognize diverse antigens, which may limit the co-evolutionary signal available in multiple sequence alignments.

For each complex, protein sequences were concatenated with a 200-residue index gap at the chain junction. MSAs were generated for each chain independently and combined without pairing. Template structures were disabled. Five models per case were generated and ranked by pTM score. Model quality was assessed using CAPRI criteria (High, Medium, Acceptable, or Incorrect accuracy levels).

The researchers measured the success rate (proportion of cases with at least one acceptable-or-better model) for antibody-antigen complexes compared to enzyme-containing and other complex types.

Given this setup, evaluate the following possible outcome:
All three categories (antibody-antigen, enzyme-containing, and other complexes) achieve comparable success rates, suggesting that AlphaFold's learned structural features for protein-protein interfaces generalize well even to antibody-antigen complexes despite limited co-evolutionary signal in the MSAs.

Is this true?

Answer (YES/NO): NO